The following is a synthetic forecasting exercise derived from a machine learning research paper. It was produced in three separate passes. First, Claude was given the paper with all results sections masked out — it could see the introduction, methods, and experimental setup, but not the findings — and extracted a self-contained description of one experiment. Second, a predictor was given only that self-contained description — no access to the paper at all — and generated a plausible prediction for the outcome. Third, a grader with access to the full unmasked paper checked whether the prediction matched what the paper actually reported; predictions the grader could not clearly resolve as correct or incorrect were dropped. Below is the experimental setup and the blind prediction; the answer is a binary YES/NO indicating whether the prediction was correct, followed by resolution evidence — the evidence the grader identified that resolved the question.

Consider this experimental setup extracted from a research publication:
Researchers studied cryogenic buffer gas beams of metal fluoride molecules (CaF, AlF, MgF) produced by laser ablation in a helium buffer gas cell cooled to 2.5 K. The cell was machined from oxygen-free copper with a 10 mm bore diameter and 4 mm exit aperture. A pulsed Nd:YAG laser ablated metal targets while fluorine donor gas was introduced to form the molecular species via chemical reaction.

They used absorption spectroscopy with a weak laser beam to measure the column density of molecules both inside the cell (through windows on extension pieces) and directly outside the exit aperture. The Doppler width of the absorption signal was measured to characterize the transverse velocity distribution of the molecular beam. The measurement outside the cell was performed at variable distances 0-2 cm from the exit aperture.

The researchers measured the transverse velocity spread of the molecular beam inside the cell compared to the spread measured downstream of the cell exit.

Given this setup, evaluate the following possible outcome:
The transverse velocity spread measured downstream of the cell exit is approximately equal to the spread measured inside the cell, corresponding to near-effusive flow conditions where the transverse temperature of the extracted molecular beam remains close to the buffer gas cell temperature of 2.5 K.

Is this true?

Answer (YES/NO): NO